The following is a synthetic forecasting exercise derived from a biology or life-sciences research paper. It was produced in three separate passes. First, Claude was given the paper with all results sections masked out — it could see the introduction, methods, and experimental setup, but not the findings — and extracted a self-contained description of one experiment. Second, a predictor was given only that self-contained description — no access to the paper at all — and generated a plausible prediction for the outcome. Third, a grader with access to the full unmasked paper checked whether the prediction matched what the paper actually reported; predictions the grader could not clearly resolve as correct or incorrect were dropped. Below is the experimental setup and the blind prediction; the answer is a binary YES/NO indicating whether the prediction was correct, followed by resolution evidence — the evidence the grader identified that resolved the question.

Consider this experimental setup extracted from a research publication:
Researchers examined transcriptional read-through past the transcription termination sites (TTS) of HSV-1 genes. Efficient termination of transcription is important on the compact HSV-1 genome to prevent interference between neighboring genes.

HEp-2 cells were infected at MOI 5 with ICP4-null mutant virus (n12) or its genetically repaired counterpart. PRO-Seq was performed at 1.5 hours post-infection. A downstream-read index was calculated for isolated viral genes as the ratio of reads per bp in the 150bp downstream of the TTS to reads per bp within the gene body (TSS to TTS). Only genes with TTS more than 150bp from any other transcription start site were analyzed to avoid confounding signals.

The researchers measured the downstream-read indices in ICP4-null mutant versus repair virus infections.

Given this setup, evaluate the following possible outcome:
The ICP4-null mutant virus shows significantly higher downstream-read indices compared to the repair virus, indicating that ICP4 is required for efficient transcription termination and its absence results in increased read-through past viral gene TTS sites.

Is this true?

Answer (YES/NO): NO